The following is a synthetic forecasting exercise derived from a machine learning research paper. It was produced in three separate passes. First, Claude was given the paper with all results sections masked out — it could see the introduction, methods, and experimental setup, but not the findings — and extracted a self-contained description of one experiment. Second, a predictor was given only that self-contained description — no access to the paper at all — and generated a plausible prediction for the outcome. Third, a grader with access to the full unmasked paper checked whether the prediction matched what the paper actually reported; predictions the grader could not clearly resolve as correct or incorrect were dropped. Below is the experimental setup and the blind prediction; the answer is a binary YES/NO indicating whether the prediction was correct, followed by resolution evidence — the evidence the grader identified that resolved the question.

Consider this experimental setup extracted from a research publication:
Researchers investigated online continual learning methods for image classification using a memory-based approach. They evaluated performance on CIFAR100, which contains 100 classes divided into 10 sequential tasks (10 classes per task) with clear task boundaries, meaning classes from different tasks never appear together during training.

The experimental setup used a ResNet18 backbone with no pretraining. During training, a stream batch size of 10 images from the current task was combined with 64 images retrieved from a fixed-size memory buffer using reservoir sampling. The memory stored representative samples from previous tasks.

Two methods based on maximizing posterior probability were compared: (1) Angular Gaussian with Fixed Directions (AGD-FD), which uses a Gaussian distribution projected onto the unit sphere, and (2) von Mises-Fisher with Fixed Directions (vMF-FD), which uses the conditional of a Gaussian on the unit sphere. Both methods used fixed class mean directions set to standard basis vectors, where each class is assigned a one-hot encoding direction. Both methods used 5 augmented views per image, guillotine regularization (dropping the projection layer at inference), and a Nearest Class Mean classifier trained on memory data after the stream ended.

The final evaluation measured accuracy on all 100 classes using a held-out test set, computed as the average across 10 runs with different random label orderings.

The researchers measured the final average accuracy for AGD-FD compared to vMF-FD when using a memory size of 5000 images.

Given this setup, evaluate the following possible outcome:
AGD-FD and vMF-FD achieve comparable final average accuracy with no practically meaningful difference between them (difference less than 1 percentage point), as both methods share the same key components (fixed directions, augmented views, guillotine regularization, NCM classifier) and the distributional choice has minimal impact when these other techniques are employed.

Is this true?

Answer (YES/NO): YES